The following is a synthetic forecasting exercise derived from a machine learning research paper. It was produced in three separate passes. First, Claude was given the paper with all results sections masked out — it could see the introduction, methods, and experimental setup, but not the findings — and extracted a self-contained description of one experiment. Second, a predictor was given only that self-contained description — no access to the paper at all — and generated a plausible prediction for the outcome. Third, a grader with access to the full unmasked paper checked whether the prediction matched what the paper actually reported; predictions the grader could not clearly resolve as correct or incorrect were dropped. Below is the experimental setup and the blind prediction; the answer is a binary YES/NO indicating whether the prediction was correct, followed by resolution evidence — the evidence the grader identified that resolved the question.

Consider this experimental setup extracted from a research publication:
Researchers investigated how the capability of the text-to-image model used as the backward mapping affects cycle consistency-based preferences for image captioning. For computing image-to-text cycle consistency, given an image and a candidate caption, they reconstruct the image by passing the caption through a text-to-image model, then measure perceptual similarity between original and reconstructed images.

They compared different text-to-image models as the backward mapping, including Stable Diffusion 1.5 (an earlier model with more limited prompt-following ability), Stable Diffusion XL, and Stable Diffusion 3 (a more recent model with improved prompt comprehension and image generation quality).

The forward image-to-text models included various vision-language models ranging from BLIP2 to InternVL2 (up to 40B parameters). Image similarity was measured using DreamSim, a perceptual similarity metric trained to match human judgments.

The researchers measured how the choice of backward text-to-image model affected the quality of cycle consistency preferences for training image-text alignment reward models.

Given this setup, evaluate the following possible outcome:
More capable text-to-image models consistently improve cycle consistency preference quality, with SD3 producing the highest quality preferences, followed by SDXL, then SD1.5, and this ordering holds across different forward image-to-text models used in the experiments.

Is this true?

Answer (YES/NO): NO